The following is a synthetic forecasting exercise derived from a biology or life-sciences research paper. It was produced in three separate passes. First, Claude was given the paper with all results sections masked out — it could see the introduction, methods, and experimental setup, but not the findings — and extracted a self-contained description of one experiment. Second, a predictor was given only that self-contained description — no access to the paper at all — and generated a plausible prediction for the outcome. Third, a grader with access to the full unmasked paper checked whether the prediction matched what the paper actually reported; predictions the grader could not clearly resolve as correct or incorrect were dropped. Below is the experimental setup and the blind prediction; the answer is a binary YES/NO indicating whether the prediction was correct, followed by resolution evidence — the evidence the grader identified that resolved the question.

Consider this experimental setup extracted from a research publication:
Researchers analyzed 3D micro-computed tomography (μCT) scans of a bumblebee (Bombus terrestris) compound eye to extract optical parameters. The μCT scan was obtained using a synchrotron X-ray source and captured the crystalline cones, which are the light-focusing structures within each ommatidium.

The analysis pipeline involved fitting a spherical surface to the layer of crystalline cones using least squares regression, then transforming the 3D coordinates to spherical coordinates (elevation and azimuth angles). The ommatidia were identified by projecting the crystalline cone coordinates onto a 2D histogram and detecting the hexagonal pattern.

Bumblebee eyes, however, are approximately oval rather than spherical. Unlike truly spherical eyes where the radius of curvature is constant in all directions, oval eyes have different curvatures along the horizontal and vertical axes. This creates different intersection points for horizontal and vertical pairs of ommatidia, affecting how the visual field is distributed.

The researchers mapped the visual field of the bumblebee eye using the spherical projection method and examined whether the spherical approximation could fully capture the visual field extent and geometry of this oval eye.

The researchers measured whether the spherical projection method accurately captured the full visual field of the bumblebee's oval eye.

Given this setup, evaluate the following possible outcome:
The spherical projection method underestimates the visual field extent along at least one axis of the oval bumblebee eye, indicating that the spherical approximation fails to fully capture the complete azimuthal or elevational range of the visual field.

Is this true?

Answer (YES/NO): YES